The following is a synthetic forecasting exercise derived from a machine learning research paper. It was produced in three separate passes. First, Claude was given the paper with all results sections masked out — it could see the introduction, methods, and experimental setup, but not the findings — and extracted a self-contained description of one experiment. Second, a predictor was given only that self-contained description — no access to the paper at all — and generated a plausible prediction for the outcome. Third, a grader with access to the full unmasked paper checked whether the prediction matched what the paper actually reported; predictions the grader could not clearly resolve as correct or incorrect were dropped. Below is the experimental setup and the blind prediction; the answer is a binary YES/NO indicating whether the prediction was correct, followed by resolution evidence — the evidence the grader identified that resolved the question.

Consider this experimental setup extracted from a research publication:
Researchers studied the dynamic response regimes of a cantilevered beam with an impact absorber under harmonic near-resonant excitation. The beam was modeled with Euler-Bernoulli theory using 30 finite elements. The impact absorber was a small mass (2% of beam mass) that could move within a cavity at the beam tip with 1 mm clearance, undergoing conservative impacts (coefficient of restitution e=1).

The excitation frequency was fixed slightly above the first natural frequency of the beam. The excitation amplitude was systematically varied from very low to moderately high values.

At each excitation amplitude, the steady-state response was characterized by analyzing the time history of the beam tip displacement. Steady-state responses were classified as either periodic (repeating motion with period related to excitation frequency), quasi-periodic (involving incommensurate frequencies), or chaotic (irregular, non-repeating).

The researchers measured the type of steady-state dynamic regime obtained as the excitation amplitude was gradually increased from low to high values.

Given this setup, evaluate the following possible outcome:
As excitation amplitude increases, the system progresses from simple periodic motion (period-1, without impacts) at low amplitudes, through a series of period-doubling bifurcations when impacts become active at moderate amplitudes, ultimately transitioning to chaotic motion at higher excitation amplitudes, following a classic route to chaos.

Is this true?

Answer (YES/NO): NO